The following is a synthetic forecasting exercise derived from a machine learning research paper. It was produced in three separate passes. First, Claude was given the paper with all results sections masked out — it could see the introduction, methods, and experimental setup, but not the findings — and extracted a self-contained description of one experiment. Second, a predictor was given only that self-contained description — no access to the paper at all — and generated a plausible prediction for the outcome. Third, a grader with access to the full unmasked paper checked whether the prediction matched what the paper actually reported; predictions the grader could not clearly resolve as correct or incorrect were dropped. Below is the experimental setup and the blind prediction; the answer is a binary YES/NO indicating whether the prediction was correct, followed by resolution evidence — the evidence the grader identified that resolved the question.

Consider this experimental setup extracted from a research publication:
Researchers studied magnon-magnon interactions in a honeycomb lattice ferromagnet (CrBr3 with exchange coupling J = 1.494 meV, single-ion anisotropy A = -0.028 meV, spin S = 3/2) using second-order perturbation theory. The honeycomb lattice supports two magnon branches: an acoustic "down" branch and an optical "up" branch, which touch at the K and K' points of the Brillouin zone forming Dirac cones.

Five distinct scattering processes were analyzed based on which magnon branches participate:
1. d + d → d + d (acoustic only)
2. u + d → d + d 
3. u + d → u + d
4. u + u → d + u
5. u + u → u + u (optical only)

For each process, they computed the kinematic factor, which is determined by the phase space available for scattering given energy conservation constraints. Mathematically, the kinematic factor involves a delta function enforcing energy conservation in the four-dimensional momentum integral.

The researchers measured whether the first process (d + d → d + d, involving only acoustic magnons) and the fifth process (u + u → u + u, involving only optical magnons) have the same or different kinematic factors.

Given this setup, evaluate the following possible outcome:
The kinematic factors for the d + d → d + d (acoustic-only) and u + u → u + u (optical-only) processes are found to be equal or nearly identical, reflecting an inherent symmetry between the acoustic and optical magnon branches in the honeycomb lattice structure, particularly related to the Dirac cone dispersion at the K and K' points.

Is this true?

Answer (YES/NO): NO